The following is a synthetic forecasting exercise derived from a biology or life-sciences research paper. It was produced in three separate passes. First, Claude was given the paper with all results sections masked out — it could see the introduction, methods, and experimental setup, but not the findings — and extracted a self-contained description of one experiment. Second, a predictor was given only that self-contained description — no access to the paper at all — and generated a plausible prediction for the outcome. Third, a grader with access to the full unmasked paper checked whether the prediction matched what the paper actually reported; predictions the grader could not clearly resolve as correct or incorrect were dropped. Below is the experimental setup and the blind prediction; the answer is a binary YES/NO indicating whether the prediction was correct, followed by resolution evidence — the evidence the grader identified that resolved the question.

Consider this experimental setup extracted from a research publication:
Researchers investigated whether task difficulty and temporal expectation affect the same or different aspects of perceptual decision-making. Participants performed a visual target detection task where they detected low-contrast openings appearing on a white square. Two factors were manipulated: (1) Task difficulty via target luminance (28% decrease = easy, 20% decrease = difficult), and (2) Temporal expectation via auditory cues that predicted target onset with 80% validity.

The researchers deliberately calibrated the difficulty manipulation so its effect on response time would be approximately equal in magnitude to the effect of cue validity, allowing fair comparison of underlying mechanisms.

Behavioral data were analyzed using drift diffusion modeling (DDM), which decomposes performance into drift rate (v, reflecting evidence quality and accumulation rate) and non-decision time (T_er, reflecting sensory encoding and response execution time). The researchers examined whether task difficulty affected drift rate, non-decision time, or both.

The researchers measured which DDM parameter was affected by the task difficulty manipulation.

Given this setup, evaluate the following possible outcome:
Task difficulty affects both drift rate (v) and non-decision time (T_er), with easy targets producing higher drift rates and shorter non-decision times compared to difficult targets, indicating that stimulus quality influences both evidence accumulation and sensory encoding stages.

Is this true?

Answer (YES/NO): NO